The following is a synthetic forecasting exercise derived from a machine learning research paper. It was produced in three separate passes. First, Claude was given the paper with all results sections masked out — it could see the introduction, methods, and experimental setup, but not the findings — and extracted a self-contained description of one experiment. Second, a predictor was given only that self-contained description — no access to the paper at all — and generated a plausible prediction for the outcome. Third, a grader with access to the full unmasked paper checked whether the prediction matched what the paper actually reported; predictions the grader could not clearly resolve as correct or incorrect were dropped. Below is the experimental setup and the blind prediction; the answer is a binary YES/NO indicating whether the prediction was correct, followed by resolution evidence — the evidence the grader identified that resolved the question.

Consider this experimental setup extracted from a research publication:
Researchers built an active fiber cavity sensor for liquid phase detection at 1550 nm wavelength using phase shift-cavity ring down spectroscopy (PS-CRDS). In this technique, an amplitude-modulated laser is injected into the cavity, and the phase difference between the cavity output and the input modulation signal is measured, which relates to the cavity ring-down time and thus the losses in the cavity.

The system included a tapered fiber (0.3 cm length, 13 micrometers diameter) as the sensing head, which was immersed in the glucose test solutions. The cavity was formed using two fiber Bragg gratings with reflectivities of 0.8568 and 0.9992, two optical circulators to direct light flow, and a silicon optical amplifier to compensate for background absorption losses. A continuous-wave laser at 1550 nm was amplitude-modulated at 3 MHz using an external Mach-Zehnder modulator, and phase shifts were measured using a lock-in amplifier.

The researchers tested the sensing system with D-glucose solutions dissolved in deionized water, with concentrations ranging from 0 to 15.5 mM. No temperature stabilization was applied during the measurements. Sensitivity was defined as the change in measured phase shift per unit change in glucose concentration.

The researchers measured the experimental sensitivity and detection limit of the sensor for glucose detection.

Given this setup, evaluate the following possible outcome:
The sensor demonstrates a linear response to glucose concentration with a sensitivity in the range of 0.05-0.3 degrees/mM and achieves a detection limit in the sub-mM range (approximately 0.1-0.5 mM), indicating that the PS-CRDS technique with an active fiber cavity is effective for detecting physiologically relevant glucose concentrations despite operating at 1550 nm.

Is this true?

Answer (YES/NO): NO